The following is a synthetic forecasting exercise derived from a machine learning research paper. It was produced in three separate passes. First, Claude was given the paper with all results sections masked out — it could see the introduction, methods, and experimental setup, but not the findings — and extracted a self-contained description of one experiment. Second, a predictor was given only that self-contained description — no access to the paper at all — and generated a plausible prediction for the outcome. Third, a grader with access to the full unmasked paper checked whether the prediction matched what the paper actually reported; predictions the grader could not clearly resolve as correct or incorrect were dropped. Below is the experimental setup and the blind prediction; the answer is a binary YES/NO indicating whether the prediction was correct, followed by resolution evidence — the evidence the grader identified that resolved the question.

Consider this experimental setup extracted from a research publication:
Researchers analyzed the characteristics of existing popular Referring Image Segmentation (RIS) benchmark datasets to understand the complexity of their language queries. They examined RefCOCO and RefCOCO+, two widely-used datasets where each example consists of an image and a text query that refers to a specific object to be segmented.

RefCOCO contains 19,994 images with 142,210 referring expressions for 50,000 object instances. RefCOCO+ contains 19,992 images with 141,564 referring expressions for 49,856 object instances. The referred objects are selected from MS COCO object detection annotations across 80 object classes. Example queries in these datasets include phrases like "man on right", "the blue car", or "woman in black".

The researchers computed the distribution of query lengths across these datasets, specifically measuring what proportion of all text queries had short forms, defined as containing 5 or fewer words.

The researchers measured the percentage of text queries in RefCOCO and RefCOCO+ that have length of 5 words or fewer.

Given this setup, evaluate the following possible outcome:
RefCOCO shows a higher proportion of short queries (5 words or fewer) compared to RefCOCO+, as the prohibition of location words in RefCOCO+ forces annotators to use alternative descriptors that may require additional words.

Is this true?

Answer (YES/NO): NO